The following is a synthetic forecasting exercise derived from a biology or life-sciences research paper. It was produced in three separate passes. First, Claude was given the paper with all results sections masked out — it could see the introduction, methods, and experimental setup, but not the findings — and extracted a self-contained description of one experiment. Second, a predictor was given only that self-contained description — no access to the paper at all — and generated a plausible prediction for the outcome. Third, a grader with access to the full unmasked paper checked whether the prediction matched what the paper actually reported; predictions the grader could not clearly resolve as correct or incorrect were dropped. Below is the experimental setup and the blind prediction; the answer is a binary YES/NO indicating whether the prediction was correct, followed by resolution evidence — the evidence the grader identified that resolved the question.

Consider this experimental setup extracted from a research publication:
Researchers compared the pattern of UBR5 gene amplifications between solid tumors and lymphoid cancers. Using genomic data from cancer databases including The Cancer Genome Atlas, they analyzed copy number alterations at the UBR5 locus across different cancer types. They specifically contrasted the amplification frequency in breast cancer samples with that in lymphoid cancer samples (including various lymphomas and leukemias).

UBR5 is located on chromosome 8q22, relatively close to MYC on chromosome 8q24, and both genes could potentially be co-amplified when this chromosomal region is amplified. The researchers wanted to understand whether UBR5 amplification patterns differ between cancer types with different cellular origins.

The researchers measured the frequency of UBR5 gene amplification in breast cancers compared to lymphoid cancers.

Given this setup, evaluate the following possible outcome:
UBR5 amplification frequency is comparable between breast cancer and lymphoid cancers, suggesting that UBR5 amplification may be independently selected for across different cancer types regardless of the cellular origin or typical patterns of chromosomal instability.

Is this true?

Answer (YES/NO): NO